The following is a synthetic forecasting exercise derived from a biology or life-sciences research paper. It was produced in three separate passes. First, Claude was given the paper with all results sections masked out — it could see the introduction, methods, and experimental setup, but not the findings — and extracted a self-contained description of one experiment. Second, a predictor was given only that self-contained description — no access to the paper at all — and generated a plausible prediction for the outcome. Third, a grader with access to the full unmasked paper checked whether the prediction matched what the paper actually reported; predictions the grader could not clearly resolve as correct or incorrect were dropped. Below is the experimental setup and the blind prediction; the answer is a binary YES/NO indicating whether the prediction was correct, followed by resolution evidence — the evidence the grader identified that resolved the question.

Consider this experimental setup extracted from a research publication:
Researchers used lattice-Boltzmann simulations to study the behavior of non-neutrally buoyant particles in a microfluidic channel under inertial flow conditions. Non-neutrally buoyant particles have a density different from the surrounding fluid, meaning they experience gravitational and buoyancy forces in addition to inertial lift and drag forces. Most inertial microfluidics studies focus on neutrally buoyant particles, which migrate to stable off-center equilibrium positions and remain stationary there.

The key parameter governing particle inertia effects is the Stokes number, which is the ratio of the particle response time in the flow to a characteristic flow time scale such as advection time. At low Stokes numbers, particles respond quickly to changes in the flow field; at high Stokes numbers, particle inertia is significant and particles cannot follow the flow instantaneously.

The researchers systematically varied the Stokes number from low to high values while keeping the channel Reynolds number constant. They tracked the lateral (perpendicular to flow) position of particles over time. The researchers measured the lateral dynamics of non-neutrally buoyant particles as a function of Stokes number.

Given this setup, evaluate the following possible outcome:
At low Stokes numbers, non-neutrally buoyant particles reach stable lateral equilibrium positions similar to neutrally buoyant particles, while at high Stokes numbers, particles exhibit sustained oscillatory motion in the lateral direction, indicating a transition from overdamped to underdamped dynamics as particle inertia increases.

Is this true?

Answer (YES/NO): YES